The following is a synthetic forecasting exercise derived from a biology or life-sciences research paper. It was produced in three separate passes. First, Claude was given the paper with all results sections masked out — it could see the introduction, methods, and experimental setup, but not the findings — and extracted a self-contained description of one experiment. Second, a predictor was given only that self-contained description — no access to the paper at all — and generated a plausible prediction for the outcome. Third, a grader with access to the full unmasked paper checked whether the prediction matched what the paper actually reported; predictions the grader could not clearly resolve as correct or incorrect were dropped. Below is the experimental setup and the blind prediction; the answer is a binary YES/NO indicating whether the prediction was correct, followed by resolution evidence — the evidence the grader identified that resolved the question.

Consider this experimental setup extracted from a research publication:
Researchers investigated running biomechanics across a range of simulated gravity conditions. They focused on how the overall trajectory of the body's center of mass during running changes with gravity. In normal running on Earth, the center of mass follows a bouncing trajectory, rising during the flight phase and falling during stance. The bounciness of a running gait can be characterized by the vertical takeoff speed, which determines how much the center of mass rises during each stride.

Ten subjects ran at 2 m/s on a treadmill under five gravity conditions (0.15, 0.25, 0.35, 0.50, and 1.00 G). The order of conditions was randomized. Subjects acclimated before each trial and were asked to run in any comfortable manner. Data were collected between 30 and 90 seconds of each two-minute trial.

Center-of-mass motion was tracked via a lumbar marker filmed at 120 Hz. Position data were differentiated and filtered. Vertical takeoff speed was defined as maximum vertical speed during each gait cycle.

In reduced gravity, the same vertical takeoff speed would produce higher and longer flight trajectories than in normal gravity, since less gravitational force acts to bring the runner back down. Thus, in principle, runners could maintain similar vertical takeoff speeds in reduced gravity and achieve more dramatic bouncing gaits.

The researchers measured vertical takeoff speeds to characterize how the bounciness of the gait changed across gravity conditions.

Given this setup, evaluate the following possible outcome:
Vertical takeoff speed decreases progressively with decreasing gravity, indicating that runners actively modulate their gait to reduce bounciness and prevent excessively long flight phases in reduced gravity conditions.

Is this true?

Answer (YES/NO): YES